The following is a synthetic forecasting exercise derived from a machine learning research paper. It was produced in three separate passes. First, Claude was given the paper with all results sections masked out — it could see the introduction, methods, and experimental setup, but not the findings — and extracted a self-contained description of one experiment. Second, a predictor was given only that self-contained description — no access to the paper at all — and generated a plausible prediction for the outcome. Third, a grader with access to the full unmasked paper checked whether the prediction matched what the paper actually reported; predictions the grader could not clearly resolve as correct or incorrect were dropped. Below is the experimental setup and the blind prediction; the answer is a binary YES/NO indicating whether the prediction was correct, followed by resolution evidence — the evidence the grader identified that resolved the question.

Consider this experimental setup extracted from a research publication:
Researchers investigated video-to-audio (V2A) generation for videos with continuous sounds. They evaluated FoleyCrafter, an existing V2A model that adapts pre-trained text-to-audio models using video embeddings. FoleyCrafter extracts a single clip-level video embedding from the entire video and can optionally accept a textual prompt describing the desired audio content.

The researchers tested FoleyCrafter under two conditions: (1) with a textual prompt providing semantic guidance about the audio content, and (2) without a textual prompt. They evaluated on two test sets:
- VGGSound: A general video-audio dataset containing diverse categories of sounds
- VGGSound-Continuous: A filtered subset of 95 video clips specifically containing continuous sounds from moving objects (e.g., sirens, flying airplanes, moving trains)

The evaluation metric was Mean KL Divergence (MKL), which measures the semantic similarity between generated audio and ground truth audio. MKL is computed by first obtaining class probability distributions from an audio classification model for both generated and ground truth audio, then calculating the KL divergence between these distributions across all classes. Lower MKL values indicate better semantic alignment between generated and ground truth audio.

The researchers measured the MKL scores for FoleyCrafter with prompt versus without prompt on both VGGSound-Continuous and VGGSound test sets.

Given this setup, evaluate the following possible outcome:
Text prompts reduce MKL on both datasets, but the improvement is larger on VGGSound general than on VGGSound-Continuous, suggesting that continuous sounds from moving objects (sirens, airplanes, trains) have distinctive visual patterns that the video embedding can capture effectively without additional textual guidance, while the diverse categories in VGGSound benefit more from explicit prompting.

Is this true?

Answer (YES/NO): NO